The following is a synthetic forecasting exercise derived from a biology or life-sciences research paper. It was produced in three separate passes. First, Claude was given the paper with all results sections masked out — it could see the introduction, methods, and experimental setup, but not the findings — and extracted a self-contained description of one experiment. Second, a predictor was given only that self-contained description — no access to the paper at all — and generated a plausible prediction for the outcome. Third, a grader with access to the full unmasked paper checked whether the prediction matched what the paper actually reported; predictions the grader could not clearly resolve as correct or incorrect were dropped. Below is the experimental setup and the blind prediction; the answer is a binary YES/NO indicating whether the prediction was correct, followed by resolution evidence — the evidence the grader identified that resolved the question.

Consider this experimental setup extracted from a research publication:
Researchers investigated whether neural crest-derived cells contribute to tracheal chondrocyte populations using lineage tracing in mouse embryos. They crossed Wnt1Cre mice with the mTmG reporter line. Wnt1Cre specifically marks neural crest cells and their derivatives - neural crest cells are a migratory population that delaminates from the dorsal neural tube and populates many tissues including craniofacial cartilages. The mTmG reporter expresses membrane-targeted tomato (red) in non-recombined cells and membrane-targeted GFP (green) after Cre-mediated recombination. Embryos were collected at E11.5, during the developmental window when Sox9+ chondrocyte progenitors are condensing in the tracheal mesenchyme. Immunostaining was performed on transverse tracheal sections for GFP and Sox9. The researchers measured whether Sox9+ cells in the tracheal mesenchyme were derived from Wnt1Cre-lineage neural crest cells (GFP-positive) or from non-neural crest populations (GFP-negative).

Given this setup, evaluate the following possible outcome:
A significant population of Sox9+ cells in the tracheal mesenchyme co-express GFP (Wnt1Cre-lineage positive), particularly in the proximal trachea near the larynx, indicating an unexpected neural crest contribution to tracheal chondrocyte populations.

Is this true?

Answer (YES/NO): NO